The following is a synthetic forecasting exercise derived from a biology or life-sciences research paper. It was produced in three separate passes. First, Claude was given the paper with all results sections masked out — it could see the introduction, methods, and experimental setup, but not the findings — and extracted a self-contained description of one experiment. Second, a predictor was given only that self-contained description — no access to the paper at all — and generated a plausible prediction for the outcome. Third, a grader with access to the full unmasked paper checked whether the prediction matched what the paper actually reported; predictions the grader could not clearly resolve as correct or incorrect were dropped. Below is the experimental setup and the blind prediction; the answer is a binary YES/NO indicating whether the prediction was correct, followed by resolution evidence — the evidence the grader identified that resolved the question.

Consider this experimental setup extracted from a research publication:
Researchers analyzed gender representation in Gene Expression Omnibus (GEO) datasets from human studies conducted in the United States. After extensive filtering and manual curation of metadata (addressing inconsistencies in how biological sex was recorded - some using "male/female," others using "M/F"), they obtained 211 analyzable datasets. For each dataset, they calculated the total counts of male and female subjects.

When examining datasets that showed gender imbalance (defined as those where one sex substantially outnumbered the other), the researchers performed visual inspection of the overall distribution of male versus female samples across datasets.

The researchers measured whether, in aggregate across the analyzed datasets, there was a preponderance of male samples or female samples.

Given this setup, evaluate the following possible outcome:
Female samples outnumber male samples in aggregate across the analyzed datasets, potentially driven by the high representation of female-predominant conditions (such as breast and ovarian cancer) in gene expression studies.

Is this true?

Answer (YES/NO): YES